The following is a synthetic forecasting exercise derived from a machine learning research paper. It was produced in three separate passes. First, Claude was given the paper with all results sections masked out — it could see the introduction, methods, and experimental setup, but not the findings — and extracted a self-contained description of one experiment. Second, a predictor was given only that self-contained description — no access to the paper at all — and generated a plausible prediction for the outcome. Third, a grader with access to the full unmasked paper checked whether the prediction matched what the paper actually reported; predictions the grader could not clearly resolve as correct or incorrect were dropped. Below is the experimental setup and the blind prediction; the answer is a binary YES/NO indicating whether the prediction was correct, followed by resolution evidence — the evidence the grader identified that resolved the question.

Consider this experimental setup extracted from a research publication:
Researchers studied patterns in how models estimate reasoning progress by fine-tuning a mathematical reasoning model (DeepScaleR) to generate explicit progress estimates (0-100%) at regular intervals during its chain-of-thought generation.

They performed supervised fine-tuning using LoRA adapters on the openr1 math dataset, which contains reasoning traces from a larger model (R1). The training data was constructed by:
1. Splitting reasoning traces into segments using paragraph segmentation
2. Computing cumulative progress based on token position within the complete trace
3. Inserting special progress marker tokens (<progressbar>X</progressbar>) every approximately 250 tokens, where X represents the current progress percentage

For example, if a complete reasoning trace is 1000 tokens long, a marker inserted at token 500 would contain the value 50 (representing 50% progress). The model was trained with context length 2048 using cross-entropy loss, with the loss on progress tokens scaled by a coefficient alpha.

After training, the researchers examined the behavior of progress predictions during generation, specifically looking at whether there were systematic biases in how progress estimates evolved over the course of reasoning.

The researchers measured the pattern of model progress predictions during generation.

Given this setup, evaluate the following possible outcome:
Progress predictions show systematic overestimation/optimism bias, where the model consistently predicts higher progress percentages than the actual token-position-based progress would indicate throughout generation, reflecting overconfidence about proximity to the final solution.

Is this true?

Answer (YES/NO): NO